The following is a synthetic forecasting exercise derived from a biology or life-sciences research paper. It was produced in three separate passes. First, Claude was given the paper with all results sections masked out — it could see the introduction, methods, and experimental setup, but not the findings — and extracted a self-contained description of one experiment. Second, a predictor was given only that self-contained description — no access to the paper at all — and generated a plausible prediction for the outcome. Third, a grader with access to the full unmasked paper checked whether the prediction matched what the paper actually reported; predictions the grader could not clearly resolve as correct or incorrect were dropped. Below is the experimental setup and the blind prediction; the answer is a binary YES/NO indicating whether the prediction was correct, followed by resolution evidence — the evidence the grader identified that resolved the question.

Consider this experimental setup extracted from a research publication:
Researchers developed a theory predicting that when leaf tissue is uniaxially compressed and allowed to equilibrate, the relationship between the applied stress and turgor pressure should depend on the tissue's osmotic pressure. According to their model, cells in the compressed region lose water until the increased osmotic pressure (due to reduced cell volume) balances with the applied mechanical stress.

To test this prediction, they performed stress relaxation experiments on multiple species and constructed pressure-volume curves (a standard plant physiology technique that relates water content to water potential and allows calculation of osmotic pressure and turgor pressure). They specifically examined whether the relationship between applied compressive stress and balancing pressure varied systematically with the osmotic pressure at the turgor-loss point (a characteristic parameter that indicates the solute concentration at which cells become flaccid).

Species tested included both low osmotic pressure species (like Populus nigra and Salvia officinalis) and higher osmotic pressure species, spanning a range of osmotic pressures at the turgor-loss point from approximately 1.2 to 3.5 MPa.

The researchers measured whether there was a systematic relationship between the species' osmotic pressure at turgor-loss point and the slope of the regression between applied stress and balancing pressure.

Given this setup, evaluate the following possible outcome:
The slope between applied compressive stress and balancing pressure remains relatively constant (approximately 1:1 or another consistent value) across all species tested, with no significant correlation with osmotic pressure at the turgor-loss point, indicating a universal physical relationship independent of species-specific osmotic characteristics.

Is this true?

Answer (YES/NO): NO